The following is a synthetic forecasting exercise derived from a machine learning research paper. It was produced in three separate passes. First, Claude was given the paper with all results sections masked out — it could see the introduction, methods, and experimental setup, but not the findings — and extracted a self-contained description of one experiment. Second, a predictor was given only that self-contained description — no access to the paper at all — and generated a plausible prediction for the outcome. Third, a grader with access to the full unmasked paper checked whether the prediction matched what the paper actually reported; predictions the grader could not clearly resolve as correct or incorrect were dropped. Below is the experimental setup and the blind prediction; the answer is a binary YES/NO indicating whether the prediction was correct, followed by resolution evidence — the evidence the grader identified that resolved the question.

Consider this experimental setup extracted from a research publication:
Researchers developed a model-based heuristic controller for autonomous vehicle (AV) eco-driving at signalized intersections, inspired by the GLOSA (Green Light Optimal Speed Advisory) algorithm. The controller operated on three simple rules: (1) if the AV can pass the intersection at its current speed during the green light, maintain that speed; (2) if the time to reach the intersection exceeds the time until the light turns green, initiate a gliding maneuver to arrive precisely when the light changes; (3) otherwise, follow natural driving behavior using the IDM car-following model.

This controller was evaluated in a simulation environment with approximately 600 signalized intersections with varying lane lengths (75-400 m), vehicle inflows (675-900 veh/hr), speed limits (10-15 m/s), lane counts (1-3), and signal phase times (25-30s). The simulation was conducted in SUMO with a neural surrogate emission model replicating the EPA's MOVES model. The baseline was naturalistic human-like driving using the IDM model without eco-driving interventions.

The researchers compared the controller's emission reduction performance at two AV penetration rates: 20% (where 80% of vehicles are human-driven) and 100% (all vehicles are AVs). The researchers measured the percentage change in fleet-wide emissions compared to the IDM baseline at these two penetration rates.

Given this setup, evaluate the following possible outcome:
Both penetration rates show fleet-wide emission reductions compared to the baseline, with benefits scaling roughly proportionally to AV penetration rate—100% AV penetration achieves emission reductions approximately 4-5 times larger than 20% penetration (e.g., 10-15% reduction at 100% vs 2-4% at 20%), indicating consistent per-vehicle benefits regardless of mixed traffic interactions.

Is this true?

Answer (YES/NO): NO